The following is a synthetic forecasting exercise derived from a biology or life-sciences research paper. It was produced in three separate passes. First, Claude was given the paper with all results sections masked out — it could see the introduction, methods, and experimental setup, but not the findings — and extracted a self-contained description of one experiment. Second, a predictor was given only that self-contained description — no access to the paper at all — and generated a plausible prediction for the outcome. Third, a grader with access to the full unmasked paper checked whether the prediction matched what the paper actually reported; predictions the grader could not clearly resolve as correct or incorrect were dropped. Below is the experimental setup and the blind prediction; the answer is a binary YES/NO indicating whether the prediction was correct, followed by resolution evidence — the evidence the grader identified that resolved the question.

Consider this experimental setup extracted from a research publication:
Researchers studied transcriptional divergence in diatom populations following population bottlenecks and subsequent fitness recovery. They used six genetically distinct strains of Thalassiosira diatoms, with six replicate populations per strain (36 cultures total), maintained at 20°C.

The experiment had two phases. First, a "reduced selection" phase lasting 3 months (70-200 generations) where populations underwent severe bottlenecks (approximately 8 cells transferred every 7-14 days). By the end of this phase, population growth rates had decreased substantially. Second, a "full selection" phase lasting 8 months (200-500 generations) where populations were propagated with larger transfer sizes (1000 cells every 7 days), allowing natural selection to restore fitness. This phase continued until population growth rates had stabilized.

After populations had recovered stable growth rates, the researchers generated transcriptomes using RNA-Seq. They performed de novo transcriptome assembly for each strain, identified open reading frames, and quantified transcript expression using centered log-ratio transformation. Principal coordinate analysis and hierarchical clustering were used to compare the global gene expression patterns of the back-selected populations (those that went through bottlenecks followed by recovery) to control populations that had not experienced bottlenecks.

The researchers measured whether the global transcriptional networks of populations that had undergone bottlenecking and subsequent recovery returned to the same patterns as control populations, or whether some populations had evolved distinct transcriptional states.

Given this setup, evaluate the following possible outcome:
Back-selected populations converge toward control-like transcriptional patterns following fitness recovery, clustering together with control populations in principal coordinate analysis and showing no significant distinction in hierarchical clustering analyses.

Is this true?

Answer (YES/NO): NO